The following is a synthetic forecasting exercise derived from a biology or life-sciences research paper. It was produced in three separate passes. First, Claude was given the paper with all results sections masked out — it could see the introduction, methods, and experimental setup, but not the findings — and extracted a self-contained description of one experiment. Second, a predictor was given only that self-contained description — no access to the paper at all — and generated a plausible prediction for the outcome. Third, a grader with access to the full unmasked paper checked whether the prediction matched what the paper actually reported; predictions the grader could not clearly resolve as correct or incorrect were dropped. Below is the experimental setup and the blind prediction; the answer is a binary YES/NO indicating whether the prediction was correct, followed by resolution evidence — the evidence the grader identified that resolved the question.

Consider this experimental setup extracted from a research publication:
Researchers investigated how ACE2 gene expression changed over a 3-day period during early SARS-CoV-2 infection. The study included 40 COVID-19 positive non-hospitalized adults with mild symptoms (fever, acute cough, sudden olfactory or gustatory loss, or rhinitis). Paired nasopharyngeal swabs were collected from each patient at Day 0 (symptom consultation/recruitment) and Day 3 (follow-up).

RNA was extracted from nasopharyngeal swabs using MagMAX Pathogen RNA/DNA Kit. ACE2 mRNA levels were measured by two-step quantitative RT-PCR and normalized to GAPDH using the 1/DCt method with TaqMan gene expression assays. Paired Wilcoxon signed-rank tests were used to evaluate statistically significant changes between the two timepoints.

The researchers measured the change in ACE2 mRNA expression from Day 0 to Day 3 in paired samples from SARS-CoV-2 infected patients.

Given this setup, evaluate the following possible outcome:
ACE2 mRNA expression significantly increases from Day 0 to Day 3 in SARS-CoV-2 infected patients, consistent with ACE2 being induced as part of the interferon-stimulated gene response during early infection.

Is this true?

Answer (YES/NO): NO